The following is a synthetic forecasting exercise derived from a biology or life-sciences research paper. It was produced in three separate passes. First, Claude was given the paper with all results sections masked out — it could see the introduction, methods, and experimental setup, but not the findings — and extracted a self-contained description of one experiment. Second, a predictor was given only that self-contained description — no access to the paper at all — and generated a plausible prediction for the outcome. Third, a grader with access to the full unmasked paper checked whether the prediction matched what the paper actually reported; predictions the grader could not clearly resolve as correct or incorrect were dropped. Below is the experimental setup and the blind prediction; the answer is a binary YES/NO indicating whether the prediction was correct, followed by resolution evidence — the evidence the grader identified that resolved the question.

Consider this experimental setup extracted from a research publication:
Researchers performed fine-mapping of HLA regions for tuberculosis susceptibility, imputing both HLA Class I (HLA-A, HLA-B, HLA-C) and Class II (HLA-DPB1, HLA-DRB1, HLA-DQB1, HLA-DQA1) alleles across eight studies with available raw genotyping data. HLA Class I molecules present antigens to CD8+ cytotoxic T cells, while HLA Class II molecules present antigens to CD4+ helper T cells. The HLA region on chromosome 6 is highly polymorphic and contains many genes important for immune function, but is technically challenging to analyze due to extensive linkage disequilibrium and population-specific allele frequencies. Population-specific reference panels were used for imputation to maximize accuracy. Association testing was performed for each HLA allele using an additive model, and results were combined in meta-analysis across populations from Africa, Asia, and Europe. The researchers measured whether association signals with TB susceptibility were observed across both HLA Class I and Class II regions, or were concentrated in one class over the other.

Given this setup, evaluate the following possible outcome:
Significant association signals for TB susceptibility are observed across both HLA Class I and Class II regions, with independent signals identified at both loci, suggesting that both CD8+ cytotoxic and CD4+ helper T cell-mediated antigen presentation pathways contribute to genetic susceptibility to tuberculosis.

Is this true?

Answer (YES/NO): YES